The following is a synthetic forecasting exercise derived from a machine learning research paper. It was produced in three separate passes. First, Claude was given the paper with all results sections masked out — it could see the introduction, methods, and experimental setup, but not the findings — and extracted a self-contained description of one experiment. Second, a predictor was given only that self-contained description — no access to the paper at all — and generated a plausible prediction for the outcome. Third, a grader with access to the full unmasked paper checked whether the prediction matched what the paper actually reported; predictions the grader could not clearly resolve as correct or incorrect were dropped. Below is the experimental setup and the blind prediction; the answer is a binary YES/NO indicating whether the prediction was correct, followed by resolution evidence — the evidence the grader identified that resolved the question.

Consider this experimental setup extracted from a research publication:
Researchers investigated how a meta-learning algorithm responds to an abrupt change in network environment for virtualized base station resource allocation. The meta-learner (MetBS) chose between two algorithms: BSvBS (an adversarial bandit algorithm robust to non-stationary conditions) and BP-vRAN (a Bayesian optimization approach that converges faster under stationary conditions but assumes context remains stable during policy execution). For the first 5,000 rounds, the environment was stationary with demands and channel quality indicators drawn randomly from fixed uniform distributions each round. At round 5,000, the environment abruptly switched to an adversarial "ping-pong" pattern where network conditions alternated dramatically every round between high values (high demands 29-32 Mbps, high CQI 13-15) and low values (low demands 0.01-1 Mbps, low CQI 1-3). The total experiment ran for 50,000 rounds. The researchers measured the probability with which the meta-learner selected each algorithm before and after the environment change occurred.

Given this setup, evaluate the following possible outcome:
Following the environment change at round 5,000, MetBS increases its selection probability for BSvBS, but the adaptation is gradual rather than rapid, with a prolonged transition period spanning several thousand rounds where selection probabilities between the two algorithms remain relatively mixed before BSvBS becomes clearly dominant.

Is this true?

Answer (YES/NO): NO